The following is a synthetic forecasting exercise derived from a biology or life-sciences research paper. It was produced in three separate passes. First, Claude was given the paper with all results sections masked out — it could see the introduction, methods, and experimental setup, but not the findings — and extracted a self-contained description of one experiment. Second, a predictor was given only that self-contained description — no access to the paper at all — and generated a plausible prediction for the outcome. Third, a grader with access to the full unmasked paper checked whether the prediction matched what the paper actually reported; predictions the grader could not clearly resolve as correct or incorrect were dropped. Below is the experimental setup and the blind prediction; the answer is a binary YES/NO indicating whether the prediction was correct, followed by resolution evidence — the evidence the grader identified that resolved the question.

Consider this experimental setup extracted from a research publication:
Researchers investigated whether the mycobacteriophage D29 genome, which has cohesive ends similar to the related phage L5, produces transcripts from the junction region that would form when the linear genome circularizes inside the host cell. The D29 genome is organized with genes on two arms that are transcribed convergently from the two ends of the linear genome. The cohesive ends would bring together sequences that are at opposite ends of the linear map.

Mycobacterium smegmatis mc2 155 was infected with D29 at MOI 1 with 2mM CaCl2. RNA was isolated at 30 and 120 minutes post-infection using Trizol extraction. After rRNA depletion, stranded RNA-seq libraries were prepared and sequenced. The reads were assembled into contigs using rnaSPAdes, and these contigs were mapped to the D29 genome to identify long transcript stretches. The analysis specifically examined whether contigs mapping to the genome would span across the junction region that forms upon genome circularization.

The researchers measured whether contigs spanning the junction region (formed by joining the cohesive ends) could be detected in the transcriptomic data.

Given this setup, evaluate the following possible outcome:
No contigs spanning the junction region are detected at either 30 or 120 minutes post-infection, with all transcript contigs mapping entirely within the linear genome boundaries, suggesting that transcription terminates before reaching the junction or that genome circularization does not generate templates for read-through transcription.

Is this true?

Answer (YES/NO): NO